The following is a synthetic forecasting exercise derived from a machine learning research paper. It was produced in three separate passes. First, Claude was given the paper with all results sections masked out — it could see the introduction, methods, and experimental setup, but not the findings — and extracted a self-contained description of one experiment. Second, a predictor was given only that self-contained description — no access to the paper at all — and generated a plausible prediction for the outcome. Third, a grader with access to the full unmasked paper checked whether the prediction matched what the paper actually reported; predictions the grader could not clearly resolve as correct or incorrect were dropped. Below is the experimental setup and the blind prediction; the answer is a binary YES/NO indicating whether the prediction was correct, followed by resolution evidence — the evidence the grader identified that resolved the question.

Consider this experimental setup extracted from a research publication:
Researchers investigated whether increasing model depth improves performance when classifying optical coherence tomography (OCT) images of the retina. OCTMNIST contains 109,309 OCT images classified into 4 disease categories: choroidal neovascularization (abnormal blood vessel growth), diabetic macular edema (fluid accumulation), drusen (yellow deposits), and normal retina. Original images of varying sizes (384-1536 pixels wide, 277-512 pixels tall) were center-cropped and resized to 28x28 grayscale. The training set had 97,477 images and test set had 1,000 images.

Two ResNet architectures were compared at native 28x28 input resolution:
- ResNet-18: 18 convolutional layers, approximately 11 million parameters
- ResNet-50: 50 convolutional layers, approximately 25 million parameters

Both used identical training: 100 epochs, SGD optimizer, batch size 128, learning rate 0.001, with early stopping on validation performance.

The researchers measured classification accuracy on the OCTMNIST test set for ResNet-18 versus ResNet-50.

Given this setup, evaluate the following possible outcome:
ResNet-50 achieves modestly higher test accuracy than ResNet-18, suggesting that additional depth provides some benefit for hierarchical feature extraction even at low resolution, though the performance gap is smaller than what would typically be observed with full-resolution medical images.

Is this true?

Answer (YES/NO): NO